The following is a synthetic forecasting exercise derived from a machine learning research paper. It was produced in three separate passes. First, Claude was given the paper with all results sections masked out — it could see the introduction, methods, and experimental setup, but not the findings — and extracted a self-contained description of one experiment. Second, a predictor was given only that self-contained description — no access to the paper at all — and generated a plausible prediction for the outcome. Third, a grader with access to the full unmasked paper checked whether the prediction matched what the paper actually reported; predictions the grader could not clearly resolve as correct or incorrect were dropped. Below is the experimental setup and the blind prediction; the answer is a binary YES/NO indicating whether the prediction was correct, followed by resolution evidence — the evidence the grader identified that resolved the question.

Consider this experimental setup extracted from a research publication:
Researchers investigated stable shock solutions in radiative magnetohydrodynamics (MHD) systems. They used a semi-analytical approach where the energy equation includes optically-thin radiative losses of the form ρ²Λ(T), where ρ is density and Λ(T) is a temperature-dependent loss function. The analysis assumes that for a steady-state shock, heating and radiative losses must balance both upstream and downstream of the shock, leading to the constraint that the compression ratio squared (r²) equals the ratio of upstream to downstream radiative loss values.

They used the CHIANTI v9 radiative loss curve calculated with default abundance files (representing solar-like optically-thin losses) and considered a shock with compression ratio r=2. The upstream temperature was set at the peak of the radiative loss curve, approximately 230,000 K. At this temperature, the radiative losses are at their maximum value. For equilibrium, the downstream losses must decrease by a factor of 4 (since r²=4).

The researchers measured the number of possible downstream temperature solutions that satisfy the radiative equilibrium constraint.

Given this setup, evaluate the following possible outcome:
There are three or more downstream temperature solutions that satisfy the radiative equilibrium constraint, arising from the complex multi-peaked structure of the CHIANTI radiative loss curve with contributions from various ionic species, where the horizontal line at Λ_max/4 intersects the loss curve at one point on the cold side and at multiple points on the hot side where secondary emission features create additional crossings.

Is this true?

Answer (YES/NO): NO